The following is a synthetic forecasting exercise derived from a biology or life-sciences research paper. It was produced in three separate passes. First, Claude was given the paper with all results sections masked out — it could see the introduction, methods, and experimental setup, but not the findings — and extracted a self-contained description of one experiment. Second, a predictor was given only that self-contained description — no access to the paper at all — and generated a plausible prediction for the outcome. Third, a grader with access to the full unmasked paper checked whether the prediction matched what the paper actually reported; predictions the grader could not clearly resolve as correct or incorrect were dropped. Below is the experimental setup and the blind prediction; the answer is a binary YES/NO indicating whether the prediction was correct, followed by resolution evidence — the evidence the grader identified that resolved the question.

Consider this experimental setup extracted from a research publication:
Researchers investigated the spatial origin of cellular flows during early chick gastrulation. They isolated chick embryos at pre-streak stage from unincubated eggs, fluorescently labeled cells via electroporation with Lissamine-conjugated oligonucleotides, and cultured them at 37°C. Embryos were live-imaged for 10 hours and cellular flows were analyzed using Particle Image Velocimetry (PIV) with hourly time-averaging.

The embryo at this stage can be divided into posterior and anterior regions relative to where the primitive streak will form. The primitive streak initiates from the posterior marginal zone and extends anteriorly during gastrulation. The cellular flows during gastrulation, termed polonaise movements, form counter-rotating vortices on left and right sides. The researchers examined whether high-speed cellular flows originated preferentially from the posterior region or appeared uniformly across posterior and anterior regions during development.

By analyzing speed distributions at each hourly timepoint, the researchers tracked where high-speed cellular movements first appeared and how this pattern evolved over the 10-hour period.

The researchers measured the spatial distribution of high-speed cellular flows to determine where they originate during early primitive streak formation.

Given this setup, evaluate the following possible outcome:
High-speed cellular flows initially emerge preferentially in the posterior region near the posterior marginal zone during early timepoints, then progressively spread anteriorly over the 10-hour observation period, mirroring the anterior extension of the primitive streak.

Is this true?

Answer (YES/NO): NO